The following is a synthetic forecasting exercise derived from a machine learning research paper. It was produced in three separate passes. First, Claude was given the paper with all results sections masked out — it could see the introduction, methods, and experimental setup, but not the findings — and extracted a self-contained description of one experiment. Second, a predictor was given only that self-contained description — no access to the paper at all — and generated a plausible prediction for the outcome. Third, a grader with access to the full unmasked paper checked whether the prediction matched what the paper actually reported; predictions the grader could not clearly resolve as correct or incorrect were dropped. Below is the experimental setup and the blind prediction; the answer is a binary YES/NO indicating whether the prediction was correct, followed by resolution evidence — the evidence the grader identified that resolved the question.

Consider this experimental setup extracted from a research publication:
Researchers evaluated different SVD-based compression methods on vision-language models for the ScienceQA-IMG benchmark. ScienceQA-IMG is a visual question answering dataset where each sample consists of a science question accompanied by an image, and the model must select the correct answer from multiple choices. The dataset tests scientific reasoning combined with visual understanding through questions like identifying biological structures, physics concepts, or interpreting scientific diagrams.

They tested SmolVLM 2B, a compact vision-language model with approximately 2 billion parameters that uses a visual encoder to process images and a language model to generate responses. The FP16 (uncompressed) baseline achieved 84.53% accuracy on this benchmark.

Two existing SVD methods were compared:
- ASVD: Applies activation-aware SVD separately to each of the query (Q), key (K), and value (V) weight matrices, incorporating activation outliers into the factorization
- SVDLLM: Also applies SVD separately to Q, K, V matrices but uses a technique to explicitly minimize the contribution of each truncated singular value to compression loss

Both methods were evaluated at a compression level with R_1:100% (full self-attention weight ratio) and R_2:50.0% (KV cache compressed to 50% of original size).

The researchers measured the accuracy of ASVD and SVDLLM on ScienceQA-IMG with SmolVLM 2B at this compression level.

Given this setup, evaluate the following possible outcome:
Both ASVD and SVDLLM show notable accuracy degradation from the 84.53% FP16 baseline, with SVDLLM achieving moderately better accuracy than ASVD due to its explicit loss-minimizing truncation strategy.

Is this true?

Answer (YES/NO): YES